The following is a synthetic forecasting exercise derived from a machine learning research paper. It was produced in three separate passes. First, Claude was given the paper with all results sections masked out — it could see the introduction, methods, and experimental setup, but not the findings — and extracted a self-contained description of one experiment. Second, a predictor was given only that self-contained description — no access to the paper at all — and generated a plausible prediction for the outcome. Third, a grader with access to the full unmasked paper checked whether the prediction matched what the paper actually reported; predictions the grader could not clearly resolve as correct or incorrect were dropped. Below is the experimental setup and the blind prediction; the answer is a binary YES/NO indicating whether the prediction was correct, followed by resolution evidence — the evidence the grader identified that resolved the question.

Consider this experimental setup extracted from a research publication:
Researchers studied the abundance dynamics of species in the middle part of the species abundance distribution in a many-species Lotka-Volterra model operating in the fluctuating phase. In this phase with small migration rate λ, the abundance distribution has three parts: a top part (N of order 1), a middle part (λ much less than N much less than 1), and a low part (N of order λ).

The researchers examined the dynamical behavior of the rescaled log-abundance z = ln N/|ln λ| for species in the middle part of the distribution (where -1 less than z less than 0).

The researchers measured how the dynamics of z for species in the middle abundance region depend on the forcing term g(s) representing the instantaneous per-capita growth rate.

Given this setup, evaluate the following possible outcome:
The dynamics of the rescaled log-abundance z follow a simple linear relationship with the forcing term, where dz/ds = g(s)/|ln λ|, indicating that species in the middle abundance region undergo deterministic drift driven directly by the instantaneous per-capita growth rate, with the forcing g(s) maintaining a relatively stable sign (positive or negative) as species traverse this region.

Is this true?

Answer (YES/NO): NO